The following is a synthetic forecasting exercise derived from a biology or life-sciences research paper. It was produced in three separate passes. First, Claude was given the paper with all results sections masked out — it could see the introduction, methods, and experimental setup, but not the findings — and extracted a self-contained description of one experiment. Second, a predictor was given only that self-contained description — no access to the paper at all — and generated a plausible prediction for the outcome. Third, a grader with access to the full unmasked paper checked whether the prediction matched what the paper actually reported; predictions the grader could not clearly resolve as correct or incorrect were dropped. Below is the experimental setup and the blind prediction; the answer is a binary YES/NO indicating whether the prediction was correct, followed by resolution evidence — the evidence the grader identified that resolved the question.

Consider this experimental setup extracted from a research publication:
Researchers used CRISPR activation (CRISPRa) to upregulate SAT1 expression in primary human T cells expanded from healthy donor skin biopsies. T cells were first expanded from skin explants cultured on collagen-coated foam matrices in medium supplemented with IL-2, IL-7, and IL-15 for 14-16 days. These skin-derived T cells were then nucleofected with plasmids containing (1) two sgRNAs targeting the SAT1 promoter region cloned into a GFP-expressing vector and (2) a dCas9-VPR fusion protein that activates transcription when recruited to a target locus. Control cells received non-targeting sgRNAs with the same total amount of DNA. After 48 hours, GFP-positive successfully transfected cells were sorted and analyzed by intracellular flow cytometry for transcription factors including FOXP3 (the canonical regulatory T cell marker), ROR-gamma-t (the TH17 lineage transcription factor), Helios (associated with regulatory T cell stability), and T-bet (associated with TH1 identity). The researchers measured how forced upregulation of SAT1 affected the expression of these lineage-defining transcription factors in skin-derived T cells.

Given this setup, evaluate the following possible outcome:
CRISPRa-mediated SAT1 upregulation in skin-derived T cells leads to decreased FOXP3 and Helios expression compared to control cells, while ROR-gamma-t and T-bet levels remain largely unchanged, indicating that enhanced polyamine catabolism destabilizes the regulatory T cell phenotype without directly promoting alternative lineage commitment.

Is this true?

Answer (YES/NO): NO